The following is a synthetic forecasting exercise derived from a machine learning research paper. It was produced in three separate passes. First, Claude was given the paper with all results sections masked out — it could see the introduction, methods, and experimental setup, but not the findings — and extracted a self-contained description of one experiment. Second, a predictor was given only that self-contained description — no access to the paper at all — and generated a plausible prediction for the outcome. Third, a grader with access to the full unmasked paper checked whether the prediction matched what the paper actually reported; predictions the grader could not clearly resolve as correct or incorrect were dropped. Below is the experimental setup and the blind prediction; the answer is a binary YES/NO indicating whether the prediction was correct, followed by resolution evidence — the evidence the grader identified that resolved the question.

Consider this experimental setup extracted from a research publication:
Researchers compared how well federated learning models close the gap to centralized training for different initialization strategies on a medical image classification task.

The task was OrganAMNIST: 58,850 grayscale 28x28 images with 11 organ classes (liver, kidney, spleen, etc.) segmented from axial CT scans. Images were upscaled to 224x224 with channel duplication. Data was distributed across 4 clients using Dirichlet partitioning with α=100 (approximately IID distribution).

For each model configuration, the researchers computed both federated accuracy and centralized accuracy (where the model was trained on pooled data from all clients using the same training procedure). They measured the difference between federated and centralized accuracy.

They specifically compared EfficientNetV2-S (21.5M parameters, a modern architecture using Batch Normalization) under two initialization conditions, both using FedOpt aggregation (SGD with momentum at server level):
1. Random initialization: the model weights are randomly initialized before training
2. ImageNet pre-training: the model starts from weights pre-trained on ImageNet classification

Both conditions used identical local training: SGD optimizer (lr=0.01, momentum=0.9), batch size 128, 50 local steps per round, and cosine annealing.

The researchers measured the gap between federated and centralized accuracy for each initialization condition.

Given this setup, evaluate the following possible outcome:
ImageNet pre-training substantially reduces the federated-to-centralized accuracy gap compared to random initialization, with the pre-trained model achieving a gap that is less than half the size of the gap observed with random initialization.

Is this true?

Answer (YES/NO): NO